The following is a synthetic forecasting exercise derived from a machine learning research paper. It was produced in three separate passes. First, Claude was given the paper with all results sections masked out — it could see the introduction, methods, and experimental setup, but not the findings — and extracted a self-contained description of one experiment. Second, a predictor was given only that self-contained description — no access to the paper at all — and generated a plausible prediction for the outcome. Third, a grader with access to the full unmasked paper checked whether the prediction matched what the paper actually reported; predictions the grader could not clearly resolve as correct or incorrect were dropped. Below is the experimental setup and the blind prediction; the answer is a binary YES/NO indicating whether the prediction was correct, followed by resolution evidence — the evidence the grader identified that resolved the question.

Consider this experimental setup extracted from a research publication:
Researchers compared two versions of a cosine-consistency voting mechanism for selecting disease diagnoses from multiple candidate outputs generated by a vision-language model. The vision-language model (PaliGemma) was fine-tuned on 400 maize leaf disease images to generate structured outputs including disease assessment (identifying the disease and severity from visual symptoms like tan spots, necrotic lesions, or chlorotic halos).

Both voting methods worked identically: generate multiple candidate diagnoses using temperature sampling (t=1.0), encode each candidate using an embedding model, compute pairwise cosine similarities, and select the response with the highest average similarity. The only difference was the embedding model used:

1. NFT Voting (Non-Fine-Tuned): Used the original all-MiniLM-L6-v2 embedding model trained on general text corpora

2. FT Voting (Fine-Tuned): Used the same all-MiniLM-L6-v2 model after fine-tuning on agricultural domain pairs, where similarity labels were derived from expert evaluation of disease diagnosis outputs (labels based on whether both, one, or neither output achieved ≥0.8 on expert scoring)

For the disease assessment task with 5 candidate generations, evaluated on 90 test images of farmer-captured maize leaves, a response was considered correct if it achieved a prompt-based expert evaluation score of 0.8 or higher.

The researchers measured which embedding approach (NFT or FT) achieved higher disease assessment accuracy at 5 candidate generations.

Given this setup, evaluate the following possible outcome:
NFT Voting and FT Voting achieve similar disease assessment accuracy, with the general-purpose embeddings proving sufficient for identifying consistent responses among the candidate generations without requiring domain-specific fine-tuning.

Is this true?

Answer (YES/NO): YES